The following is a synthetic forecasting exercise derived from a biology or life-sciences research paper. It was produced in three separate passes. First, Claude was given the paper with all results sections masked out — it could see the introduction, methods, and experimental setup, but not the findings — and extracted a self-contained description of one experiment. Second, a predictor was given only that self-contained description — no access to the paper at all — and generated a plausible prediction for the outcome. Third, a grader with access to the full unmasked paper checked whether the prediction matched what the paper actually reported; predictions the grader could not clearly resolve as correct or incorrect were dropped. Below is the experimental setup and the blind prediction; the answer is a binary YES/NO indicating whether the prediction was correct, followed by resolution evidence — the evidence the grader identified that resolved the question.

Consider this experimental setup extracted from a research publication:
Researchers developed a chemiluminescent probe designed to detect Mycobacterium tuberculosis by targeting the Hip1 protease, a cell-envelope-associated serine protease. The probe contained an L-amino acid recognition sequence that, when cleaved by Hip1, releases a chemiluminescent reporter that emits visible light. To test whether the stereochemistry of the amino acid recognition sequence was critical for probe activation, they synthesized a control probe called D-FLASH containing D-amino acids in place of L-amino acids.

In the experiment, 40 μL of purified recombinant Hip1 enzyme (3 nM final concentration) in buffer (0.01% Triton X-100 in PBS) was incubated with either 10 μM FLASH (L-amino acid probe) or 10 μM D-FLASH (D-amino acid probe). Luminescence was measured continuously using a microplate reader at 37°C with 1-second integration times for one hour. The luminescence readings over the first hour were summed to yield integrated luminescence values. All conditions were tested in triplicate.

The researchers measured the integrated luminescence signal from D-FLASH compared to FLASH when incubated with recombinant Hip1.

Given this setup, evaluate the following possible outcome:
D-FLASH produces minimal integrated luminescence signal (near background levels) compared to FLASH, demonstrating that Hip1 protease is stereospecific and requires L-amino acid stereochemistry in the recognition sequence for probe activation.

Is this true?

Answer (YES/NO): YES